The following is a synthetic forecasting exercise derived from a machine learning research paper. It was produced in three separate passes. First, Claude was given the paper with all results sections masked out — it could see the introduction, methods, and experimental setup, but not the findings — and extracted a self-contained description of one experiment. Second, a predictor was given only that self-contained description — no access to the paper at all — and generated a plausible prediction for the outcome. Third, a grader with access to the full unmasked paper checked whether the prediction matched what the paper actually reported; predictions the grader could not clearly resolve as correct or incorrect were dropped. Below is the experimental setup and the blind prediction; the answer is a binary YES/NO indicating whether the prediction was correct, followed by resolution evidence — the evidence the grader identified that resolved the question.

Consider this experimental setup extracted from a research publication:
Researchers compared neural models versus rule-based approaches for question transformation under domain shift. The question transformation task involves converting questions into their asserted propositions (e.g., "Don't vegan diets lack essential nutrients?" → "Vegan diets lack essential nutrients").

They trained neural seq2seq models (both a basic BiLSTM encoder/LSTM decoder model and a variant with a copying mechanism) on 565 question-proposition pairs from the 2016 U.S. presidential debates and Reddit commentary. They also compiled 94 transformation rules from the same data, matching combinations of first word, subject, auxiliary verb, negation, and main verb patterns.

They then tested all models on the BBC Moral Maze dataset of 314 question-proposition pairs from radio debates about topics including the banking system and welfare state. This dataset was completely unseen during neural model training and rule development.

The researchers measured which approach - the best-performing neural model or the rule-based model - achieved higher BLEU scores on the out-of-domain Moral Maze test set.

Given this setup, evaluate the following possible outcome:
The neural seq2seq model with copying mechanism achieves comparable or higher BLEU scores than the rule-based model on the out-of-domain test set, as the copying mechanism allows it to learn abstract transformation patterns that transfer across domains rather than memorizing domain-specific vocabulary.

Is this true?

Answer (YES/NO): NO